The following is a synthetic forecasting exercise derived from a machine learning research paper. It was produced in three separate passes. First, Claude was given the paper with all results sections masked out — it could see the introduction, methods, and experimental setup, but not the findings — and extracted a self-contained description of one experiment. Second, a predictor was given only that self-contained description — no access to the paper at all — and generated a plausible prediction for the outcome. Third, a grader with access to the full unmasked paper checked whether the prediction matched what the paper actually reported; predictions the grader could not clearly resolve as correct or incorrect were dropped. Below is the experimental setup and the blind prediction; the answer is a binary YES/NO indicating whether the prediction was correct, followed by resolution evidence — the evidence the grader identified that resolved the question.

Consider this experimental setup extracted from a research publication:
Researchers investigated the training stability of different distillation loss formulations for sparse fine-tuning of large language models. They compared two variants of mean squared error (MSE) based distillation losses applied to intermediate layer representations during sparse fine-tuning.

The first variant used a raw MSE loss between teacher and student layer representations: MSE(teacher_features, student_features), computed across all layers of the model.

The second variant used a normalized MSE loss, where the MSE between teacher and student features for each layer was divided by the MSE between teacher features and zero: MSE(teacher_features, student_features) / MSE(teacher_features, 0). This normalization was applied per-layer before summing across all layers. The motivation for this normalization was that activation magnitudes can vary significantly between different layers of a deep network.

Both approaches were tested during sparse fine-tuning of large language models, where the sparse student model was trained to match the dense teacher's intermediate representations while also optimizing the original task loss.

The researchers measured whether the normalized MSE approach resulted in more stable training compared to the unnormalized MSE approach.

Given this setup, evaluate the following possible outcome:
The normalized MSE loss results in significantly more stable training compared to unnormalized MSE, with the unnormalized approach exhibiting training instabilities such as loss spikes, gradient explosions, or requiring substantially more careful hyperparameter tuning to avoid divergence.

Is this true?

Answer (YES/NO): YES